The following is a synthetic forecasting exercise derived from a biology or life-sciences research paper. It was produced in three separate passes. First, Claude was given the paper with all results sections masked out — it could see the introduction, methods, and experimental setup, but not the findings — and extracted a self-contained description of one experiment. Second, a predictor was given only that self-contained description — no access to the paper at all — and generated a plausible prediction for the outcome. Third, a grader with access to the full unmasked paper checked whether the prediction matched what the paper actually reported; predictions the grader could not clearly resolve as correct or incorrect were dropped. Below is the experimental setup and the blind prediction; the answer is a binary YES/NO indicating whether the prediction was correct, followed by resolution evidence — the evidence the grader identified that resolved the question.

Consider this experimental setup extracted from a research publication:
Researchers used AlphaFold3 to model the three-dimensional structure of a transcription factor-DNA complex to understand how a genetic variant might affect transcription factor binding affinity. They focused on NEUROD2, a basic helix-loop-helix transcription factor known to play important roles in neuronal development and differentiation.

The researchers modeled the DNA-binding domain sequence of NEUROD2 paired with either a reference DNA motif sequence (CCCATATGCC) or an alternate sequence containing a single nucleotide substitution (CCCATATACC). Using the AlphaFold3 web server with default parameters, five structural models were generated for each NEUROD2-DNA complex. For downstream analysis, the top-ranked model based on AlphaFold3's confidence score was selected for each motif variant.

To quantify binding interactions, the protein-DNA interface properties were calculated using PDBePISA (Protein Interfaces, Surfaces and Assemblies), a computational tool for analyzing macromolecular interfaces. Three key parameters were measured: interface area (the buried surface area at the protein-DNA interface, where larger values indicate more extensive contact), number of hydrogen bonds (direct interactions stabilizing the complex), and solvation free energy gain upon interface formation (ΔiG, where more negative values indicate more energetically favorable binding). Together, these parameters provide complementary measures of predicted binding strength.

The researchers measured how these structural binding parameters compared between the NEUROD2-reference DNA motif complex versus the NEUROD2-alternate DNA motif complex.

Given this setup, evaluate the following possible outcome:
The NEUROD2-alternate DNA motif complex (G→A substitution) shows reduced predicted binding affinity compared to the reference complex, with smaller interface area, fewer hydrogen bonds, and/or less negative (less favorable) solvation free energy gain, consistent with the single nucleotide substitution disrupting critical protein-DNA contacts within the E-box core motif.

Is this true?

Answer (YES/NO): YES